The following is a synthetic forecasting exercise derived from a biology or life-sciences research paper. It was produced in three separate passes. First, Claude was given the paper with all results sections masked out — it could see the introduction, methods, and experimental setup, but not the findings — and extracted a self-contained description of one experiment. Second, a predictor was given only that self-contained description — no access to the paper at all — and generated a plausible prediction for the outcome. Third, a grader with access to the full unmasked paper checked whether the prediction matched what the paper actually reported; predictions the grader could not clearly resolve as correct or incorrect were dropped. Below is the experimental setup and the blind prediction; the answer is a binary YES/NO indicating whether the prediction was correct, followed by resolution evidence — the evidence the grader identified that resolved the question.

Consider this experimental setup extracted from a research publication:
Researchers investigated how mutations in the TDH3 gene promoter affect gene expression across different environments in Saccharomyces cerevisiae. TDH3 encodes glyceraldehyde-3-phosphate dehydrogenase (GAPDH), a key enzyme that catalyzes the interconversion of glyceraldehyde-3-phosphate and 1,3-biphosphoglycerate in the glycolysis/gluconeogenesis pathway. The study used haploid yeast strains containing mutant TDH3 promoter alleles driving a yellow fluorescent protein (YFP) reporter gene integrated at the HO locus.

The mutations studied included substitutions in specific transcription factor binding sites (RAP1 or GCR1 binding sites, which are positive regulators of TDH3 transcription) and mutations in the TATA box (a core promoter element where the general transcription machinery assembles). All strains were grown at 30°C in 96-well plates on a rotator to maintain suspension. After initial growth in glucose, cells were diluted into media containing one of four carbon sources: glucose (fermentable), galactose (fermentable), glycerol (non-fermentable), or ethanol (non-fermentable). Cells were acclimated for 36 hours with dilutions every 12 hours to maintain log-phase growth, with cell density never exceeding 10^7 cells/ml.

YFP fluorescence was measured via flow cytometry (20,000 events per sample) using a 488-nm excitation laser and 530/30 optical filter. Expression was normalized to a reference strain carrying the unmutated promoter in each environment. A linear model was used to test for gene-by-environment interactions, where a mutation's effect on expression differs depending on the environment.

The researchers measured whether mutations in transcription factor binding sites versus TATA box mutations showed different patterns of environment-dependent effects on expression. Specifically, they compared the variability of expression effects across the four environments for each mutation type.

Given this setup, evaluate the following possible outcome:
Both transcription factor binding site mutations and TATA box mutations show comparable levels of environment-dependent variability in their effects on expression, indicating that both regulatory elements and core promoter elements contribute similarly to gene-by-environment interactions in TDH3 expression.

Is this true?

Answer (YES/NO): NO